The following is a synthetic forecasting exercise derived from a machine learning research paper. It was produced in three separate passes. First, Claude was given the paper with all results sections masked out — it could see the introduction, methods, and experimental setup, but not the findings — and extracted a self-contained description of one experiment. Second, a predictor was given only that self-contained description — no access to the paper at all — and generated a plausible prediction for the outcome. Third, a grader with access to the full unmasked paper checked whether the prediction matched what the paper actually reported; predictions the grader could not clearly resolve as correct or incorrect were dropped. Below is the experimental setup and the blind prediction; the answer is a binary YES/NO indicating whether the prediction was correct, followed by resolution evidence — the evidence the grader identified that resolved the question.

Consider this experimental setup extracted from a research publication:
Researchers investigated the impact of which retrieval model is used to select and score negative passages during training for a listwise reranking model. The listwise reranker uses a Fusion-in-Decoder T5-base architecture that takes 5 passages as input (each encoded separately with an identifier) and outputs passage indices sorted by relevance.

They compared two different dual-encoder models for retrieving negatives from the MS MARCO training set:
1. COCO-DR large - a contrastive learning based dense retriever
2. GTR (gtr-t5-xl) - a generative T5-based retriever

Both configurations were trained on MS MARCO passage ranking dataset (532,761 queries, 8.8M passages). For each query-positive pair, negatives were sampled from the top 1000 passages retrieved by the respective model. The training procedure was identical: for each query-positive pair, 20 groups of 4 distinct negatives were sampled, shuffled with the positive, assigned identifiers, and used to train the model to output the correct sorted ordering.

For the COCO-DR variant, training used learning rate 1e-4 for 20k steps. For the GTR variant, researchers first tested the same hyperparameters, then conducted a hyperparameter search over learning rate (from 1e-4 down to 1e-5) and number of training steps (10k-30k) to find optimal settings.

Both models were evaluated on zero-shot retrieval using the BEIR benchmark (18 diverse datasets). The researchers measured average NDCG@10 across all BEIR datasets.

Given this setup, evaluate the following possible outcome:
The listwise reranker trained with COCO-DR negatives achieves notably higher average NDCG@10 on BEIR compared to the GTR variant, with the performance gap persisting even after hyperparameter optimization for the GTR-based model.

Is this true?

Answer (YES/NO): NO